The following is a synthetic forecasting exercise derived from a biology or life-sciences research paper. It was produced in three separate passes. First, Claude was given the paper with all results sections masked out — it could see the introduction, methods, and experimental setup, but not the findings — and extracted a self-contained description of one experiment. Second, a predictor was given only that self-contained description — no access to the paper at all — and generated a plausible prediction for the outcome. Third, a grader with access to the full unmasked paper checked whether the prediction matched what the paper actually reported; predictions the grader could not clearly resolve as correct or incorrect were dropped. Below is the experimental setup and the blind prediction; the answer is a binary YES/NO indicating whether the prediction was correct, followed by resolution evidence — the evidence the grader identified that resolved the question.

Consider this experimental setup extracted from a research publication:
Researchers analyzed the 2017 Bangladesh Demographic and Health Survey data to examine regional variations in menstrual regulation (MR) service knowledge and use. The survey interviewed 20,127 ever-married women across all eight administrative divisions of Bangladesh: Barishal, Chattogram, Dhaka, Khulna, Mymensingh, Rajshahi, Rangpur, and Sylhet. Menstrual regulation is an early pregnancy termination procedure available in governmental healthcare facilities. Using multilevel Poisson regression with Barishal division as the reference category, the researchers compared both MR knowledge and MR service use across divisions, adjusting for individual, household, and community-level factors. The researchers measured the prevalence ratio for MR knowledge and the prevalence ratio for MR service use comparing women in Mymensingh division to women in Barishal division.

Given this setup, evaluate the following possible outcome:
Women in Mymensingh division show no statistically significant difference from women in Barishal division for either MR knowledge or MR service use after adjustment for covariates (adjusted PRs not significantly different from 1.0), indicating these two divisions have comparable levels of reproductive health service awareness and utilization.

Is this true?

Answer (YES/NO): NO